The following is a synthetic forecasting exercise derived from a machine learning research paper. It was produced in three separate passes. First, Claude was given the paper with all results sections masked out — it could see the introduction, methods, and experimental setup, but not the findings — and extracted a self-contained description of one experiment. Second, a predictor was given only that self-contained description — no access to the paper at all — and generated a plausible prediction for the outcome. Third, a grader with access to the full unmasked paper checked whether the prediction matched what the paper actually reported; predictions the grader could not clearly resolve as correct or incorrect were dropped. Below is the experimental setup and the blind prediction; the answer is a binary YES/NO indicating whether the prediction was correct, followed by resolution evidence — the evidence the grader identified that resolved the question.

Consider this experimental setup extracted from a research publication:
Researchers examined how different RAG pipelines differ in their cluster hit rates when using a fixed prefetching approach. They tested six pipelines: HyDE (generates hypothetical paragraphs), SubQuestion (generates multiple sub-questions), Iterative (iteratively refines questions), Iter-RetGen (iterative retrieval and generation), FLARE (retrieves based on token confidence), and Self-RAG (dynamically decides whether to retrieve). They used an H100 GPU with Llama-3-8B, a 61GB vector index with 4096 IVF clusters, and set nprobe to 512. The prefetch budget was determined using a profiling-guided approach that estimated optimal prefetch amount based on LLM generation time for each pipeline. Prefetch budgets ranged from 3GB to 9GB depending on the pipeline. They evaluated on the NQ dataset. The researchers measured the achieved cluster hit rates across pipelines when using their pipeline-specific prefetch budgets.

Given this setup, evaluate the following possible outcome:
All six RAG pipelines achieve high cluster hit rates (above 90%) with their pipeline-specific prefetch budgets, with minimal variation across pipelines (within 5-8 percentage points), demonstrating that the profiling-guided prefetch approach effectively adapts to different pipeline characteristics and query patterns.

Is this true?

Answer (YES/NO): NO